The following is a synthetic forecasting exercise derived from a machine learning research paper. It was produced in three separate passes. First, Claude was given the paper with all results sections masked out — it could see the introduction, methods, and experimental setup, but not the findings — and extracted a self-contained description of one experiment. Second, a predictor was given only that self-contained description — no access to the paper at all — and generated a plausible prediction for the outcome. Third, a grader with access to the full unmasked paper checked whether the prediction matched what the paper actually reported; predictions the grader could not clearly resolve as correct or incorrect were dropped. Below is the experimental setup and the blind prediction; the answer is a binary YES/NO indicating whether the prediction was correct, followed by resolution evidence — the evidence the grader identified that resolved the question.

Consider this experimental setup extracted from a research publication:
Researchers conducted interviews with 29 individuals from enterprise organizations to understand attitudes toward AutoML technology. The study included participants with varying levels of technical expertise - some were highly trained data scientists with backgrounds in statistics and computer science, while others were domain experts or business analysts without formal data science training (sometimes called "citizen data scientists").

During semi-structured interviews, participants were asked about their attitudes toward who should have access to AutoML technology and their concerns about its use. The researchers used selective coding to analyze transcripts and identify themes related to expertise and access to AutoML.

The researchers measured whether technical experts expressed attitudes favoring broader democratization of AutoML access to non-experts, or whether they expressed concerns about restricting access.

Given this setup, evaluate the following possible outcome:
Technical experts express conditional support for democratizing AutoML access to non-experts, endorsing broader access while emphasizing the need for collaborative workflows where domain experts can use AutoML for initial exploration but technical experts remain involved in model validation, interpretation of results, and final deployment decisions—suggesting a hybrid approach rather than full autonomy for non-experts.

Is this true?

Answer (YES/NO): NO